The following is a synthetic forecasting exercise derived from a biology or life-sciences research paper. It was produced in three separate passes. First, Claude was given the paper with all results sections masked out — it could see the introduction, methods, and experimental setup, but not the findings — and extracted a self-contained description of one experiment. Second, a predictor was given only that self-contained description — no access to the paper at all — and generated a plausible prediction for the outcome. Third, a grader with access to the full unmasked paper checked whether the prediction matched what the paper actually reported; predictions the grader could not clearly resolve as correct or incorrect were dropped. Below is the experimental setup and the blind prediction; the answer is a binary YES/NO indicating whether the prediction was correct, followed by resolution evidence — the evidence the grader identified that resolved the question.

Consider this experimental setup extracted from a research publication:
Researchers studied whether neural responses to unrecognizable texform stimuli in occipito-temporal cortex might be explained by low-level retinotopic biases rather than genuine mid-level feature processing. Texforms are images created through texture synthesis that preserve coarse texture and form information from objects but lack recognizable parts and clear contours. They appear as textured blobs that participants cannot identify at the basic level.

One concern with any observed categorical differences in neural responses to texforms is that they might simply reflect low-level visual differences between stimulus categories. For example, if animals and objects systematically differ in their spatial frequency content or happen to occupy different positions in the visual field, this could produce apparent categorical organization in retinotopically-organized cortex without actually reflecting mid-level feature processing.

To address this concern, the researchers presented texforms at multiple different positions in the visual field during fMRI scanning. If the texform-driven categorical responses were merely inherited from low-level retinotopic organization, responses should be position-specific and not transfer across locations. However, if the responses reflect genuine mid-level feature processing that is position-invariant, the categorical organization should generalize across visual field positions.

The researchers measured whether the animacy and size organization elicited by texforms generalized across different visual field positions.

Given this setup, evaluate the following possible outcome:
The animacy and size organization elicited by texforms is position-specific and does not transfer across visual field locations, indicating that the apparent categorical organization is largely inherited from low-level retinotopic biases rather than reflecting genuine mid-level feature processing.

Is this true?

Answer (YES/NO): NO